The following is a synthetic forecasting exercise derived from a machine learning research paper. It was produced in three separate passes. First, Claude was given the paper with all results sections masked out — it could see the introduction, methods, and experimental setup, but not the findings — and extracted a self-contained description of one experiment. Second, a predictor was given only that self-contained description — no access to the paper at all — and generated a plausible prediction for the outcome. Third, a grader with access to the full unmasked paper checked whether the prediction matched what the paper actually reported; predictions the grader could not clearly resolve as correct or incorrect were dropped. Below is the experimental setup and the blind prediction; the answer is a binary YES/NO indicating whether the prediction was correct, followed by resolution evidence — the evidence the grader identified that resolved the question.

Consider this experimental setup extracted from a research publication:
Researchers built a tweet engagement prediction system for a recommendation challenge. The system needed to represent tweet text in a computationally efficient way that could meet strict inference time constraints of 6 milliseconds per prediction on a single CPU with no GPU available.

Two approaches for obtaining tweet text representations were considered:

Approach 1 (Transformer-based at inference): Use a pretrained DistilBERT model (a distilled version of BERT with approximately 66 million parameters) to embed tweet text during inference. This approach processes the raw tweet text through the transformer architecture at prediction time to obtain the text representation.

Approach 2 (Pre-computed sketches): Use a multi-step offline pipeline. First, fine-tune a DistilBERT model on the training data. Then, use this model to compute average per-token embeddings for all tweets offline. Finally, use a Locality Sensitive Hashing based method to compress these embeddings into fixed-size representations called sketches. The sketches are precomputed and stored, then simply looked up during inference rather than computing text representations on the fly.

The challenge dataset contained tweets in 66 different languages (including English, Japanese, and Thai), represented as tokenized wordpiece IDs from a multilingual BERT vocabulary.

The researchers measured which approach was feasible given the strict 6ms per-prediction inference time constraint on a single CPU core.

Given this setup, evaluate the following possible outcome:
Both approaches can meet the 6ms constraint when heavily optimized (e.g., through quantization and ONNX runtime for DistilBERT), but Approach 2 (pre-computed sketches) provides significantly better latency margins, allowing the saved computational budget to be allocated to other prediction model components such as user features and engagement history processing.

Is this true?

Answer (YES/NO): NO